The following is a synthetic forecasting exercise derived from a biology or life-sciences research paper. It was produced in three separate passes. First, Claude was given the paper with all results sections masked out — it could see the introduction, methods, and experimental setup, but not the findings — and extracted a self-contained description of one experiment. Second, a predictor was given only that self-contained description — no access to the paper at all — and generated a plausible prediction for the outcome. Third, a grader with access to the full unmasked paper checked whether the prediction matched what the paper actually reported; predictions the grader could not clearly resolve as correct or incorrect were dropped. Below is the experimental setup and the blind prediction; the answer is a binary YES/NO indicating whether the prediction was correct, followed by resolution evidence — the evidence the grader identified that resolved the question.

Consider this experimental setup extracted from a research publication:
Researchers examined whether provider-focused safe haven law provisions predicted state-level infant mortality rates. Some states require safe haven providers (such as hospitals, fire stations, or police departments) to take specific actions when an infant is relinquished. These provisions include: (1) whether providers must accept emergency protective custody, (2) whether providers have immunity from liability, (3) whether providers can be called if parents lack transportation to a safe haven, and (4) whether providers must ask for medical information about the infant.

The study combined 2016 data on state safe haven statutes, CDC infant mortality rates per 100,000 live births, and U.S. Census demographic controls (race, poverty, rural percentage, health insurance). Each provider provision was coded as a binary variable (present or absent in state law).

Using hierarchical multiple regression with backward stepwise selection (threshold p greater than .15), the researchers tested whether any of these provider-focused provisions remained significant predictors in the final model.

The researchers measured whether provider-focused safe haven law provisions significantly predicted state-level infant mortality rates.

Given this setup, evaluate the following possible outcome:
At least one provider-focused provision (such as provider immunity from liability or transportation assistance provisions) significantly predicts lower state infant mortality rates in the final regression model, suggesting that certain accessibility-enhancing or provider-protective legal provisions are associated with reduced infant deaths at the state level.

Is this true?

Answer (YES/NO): NO